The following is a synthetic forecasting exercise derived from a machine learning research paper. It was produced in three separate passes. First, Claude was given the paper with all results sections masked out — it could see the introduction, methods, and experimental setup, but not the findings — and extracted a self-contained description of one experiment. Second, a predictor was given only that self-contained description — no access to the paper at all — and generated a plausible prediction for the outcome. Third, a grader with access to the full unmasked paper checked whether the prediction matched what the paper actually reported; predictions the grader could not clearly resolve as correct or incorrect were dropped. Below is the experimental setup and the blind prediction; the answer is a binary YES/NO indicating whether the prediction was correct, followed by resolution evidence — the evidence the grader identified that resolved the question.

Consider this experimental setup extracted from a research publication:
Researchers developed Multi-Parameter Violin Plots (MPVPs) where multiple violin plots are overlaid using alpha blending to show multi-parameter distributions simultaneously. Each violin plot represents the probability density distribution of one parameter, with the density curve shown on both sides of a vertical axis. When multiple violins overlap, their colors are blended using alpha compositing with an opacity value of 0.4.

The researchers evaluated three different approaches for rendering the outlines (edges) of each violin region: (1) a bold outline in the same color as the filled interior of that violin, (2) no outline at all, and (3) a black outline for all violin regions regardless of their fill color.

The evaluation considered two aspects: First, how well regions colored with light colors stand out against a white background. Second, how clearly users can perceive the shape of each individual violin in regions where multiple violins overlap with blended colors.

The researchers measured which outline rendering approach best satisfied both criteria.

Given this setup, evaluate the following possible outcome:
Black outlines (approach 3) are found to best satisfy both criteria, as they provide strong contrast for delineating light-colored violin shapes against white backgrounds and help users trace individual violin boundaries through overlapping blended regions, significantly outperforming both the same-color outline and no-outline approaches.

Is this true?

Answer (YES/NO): NO